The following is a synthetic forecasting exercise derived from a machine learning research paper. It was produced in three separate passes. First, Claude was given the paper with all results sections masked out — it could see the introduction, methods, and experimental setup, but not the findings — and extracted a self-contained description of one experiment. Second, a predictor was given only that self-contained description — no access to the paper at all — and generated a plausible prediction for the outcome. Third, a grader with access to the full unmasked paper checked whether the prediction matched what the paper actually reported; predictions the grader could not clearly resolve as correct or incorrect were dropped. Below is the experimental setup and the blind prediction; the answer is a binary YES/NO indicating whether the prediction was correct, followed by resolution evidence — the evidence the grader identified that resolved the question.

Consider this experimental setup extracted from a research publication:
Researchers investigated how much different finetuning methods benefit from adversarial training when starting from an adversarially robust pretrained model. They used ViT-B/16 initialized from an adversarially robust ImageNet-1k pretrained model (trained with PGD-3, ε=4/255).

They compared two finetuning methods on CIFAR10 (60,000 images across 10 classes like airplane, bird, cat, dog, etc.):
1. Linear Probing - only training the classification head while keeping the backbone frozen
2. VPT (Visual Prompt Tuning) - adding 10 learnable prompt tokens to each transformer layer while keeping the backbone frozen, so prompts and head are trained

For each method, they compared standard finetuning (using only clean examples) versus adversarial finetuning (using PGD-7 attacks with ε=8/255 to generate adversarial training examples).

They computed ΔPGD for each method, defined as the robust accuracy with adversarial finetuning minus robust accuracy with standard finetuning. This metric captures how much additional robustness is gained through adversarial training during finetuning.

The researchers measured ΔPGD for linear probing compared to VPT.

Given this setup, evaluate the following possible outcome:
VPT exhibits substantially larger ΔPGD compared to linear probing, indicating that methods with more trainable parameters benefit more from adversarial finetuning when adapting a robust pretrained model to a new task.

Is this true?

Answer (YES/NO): YES